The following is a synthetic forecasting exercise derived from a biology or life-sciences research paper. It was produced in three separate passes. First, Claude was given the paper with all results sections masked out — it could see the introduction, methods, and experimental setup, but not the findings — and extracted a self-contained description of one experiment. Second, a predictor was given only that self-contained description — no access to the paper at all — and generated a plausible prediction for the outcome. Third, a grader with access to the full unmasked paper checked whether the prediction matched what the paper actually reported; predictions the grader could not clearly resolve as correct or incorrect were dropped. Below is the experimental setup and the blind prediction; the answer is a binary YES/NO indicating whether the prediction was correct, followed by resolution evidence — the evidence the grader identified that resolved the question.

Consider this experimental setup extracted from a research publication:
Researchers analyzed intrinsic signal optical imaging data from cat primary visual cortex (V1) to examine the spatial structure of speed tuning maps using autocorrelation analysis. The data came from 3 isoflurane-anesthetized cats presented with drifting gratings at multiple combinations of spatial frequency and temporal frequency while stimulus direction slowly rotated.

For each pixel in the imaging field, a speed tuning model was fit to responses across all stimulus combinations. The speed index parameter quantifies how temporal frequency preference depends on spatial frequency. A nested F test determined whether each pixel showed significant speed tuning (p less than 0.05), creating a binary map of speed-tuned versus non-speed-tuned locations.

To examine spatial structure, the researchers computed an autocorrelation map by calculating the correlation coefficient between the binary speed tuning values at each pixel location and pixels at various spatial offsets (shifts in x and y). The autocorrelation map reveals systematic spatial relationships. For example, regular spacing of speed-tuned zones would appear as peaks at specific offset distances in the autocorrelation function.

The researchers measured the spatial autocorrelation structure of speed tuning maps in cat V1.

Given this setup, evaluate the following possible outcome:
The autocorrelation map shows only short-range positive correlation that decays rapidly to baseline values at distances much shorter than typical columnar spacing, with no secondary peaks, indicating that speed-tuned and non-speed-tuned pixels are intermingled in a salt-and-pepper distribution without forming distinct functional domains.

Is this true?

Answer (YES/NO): NO